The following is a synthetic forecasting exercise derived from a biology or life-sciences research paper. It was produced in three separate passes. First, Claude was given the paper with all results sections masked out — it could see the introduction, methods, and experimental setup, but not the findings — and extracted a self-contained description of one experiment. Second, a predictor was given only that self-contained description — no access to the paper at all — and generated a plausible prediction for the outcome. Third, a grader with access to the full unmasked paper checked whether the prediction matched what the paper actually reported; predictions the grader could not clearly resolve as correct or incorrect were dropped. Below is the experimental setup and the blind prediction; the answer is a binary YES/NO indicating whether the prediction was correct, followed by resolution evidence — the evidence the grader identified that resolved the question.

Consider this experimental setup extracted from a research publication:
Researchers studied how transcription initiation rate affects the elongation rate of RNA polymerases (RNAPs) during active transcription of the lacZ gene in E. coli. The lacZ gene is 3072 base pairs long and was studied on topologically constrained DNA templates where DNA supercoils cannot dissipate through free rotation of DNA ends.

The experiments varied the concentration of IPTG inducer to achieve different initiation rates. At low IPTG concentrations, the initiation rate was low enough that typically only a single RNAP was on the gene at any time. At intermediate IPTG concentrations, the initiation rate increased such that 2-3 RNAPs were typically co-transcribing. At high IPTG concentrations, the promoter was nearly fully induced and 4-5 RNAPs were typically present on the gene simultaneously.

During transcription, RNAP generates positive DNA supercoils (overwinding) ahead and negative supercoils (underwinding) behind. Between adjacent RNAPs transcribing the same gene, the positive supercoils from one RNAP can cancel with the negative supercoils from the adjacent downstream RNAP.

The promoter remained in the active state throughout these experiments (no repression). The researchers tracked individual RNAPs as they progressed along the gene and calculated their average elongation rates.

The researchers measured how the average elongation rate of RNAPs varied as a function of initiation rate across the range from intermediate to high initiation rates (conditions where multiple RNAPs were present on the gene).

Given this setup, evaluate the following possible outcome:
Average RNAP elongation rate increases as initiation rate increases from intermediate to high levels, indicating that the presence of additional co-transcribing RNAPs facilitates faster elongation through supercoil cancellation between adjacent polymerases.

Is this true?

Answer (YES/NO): NO